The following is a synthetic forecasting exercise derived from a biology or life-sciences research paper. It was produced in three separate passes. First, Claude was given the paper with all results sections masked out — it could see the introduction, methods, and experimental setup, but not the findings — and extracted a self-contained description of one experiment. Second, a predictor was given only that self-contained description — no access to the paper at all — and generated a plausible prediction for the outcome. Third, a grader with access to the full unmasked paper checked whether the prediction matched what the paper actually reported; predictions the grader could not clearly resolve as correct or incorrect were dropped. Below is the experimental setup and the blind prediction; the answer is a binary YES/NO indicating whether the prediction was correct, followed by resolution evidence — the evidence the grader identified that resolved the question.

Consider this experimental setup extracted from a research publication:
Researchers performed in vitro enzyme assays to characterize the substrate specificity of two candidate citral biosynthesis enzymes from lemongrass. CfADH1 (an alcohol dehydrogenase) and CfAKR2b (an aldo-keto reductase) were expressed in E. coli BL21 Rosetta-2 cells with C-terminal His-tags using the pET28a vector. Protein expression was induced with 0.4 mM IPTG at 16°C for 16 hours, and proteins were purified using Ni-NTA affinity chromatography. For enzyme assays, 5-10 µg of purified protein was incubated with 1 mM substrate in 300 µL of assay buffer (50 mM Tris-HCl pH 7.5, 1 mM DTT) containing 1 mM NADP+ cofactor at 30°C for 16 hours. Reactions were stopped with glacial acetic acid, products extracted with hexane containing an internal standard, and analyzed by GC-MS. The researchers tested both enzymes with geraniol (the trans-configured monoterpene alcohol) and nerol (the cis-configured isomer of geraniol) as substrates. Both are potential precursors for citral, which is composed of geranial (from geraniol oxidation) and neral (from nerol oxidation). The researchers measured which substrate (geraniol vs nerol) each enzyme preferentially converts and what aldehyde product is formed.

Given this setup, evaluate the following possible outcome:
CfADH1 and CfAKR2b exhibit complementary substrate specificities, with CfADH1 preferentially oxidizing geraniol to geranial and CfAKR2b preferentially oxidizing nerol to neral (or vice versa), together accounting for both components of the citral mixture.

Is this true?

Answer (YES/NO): NO